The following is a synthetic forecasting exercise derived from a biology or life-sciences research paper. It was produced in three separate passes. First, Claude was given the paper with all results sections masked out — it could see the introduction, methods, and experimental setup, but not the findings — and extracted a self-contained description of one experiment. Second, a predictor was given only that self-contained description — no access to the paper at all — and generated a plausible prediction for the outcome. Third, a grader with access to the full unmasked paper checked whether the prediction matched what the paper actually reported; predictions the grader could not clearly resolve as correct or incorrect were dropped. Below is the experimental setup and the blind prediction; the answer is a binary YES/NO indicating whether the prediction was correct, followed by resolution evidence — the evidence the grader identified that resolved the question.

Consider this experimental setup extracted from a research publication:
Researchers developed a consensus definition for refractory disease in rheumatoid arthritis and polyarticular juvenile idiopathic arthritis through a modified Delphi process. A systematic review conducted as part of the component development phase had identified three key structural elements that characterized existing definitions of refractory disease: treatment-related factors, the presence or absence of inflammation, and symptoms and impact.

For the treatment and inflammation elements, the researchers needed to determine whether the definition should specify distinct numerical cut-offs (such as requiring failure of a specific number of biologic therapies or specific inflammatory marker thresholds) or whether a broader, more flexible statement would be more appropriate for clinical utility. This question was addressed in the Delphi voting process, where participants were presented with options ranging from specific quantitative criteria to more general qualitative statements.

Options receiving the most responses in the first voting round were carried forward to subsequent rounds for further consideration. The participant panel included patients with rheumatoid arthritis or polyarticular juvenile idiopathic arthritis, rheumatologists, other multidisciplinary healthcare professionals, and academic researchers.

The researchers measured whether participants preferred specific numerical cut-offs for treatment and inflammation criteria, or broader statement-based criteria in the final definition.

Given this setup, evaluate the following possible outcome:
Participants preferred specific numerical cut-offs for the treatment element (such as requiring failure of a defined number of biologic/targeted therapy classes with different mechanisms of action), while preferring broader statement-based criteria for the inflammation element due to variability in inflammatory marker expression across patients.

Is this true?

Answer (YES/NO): NO